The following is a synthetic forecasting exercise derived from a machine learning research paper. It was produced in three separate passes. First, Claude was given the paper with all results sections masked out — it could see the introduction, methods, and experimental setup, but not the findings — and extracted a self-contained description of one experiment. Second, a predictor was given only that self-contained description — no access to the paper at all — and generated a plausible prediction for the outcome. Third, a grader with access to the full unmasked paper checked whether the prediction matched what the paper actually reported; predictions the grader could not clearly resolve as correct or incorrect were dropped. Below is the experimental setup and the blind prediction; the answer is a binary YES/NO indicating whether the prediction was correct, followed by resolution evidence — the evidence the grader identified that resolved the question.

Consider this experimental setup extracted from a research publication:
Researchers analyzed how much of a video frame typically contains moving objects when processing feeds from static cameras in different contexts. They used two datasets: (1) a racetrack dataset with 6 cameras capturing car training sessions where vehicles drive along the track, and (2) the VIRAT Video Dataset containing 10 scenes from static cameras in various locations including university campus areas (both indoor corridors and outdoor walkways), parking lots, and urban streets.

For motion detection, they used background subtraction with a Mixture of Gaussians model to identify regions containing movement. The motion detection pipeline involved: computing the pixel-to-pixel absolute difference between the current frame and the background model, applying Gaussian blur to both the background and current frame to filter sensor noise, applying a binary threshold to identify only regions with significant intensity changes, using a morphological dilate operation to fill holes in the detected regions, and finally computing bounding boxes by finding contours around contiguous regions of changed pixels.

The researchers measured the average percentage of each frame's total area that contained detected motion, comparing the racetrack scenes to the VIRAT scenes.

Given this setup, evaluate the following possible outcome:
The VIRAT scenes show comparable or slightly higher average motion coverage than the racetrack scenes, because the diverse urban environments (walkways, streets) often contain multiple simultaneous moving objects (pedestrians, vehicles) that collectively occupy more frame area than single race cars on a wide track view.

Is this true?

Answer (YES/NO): NO